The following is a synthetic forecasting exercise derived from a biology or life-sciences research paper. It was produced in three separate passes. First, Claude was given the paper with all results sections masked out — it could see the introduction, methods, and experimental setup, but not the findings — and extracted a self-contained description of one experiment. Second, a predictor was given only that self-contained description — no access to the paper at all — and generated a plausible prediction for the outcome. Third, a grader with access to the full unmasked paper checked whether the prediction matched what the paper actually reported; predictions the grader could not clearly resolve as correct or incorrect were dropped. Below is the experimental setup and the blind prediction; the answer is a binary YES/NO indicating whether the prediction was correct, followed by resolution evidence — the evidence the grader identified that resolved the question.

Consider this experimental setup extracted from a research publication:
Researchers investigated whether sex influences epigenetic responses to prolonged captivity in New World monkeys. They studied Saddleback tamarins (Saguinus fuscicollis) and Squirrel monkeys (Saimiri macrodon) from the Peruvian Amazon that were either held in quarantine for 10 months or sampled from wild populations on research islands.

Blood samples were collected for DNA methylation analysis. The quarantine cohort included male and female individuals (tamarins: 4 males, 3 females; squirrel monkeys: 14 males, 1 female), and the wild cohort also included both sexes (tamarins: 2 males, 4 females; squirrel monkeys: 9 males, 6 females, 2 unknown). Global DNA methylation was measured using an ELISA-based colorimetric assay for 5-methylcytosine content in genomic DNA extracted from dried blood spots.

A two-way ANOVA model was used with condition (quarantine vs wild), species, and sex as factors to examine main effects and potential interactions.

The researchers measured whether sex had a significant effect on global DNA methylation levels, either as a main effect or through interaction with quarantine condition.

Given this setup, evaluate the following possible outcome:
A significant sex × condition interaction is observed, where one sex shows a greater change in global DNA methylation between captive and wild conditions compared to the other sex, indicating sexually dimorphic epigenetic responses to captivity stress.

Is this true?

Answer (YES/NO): NO